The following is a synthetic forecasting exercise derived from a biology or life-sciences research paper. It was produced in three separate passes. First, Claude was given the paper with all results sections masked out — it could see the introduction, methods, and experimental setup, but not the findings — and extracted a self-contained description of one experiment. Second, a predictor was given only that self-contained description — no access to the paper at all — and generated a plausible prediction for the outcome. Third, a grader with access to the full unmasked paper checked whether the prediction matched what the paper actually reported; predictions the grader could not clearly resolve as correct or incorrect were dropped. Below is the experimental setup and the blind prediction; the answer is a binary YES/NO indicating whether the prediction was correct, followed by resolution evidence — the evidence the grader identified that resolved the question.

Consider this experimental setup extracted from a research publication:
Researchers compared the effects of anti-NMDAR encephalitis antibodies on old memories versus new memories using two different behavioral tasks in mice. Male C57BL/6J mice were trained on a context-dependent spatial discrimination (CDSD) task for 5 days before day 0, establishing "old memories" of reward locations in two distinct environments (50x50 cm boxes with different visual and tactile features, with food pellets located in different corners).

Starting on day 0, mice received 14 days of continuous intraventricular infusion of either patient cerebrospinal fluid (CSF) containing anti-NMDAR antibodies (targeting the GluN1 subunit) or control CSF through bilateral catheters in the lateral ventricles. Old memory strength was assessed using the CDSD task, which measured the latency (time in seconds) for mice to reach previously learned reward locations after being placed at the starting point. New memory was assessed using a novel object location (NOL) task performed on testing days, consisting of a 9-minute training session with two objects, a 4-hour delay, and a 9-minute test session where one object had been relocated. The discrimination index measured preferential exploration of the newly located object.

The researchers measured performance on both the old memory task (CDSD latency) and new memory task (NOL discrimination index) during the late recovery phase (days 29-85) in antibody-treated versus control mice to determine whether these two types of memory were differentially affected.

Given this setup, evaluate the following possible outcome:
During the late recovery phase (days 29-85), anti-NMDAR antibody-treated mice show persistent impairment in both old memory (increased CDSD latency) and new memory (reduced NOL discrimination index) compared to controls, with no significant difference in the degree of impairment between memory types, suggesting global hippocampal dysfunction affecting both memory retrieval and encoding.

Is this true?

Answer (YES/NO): NO